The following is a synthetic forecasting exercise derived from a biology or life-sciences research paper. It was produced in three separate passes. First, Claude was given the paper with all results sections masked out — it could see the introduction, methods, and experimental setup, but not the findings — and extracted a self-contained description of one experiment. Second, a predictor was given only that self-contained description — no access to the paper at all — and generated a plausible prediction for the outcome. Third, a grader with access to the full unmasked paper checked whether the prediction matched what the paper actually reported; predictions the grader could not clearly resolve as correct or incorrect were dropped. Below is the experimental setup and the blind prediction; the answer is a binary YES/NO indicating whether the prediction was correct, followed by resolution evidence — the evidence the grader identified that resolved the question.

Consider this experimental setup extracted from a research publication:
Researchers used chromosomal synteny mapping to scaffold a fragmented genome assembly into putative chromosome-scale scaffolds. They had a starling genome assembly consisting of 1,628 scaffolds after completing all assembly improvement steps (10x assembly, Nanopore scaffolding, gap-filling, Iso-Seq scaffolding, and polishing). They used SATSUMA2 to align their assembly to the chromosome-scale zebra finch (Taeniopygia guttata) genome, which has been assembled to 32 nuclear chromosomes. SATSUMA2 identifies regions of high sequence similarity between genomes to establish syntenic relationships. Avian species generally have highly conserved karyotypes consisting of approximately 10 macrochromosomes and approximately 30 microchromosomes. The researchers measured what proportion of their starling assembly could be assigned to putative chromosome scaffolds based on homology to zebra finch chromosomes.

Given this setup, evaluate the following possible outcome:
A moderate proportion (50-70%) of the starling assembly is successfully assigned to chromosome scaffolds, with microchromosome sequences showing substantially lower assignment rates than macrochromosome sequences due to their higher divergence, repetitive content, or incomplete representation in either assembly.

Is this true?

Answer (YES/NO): NO